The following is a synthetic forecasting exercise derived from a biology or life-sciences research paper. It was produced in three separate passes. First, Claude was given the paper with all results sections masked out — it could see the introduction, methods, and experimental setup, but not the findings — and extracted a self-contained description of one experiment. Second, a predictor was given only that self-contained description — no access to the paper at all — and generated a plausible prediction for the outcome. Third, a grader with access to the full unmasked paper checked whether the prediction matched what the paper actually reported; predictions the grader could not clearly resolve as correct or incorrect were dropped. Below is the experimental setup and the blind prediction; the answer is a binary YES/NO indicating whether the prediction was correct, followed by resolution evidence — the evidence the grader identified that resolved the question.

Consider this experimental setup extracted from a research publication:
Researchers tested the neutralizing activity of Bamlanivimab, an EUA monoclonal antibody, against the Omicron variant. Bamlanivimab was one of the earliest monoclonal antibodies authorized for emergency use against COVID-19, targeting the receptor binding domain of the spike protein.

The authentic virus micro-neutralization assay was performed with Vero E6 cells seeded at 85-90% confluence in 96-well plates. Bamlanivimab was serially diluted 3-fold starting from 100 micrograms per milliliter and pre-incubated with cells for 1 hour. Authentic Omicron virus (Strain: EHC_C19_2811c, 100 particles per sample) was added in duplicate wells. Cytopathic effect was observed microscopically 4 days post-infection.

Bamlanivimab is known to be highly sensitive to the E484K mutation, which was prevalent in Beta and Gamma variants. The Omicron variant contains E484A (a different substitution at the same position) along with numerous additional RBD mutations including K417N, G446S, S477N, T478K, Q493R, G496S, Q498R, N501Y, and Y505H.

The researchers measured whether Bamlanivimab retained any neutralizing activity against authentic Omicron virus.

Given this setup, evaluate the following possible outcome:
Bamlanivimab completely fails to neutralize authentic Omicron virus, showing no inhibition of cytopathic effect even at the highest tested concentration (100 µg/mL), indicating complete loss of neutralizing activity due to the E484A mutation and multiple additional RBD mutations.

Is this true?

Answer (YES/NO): YES